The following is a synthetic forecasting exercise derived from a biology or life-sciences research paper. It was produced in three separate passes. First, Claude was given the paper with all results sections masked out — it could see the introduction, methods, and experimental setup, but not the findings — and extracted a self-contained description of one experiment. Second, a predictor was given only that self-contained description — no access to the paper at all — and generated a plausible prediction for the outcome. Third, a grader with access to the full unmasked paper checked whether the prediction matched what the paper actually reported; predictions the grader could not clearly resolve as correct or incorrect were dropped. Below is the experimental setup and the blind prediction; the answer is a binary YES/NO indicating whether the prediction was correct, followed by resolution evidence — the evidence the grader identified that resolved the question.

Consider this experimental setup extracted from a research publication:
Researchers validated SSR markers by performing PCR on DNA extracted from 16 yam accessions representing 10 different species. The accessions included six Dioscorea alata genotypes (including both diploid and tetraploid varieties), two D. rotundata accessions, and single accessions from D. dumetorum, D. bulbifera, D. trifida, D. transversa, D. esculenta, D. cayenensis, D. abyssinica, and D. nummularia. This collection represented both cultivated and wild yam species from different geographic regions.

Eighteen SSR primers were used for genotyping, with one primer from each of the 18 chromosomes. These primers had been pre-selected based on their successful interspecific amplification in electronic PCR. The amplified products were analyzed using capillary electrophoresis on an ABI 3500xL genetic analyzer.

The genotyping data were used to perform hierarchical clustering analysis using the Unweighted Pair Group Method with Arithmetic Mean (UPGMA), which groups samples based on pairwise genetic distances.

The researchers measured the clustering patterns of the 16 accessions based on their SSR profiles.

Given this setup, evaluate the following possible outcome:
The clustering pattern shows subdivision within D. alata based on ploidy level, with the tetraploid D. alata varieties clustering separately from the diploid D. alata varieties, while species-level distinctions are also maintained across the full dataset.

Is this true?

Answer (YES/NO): YES